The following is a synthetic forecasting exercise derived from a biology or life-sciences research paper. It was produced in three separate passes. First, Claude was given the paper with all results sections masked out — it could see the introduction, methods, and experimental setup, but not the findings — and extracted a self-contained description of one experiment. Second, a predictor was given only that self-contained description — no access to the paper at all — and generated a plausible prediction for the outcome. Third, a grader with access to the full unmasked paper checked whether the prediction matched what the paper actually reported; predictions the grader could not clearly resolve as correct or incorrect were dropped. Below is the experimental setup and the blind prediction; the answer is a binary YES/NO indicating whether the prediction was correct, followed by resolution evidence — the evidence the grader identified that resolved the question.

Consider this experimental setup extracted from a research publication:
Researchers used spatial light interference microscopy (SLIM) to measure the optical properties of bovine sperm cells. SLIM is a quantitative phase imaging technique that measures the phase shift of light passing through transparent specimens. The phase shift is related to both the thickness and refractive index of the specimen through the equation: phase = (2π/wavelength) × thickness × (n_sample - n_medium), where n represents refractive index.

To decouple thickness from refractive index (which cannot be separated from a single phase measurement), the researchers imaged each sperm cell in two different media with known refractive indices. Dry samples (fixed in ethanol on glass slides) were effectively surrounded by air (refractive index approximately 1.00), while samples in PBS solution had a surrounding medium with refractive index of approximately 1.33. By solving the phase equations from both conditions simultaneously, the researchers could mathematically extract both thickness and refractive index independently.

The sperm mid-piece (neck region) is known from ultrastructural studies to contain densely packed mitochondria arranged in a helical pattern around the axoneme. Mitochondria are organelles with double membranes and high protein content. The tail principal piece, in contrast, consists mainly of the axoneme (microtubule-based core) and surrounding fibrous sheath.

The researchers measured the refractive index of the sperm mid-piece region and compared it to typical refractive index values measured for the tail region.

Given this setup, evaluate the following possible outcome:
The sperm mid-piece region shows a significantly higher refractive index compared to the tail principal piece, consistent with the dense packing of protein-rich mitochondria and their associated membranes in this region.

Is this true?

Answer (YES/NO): YES